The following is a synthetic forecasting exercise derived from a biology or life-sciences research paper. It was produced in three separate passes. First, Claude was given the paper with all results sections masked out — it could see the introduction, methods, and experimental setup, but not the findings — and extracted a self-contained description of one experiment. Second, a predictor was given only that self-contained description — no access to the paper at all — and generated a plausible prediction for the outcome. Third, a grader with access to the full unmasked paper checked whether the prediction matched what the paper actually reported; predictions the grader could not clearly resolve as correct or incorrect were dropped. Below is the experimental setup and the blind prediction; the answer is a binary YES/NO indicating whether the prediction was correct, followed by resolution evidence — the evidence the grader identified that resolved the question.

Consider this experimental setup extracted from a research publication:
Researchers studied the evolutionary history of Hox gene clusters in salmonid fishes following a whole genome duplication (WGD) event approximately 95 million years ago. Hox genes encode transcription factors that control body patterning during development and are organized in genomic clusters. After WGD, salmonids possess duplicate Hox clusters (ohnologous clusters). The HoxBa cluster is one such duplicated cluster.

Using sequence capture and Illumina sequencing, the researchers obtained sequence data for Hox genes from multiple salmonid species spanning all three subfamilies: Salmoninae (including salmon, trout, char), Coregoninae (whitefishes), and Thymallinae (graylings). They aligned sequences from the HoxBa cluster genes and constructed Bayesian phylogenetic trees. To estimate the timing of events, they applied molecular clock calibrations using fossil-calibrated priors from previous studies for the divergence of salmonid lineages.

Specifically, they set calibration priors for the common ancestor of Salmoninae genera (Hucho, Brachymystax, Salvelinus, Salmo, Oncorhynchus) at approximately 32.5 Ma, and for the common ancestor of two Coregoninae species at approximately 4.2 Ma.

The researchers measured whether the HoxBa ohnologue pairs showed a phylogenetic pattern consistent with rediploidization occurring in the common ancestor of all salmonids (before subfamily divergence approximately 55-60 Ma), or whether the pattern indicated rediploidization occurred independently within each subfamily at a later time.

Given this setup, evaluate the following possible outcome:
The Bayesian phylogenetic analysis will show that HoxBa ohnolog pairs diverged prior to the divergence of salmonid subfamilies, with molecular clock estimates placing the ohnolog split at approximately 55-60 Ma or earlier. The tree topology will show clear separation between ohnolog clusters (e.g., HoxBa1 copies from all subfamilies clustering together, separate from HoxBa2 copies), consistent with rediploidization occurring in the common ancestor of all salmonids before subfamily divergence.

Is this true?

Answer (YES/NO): NO